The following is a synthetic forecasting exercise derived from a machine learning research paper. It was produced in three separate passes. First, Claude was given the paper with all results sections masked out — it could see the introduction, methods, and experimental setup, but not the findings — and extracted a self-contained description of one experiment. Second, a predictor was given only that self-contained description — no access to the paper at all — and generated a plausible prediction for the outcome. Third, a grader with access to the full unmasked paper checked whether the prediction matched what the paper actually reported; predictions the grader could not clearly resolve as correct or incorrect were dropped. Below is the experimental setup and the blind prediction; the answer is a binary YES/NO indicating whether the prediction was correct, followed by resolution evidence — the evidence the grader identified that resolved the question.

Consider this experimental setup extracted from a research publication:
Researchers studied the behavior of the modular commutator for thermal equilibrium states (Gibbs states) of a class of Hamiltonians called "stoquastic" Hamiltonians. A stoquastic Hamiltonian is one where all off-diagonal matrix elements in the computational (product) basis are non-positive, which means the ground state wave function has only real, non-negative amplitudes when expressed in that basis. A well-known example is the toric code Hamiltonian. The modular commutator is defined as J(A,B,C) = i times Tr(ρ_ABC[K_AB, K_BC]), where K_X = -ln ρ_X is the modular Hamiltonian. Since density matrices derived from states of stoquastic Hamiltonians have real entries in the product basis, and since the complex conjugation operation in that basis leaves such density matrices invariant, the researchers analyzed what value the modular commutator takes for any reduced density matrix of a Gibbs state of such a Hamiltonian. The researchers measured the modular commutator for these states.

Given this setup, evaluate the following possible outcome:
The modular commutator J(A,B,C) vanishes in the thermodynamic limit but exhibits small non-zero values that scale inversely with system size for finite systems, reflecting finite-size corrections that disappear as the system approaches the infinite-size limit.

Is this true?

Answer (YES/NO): NO